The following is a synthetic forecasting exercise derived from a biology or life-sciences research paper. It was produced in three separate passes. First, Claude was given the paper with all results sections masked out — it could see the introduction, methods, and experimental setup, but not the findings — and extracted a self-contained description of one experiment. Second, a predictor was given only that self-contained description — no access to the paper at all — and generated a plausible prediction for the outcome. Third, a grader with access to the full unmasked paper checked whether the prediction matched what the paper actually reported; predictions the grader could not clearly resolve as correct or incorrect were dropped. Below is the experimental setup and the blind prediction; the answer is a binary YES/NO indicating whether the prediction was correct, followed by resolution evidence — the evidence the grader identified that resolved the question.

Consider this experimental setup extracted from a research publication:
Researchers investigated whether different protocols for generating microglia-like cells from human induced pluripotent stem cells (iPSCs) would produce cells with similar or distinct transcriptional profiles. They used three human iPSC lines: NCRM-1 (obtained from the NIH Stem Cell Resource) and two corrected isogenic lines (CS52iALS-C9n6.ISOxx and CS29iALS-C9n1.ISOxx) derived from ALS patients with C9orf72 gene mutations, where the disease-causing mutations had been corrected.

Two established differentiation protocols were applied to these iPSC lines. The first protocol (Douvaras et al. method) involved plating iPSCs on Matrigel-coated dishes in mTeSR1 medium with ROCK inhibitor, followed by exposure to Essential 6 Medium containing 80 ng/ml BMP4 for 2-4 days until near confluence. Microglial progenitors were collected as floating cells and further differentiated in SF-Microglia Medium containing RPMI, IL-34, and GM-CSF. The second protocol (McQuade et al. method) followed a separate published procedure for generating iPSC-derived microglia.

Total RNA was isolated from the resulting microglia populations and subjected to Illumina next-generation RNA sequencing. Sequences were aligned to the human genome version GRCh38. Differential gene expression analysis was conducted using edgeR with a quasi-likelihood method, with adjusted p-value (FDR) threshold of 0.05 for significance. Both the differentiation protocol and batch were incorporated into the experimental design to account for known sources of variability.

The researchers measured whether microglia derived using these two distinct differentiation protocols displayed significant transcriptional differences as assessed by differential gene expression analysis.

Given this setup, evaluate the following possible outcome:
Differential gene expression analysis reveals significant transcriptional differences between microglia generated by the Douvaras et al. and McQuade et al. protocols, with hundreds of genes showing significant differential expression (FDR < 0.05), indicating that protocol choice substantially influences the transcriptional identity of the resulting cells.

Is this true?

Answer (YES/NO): YES